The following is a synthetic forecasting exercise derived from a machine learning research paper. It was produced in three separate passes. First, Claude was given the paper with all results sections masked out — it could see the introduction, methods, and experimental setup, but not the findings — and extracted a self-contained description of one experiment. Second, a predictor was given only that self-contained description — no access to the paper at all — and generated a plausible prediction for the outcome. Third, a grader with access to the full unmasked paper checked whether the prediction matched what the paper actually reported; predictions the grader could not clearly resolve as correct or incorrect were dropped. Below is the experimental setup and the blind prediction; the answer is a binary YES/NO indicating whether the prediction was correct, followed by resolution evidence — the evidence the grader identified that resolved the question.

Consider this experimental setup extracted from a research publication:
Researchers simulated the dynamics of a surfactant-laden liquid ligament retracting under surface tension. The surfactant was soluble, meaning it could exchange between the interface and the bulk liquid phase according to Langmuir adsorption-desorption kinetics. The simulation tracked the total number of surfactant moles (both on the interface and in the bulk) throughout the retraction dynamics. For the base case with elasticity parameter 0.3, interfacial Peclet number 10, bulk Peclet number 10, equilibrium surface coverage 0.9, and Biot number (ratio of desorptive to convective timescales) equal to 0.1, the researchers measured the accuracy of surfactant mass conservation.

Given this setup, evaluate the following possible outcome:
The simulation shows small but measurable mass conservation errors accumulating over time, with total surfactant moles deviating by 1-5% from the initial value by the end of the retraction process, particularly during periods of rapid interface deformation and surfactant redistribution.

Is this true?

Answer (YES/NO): NO